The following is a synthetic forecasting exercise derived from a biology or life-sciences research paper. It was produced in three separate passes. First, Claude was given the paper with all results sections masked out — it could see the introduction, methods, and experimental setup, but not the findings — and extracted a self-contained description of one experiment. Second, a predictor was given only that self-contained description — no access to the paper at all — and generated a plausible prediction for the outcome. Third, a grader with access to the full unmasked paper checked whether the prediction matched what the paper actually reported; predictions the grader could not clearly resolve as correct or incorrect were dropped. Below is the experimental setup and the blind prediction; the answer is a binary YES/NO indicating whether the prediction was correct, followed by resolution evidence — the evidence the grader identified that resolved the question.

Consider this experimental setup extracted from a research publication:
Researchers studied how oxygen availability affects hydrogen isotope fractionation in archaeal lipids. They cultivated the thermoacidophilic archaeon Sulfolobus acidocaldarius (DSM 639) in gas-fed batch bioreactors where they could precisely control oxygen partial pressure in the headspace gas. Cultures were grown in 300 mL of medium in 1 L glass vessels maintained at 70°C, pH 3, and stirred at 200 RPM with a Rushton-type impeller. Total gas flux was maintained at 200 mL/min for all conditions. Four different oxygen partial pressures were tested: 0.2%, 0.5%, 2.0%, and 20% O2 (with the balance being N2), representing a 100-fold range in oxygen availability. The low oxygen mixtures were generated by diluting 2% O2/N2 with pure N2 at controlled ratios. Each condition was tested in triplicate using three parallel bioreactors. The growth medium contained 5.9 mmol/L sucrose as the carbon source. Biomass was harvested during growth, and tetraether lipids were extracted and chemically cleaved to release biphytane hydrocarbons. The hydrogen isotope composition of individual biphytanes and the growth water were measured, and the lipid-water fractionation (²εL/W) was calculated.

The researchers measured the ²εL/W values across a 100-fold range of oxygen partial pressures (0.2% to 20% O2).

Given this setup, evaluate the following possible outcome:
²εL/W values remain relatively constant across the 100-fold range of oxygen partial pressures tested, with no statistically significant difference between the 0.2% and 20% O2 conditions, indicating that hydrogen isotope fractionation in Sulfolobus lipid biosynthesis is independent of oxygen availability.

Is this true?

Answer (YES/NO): YES